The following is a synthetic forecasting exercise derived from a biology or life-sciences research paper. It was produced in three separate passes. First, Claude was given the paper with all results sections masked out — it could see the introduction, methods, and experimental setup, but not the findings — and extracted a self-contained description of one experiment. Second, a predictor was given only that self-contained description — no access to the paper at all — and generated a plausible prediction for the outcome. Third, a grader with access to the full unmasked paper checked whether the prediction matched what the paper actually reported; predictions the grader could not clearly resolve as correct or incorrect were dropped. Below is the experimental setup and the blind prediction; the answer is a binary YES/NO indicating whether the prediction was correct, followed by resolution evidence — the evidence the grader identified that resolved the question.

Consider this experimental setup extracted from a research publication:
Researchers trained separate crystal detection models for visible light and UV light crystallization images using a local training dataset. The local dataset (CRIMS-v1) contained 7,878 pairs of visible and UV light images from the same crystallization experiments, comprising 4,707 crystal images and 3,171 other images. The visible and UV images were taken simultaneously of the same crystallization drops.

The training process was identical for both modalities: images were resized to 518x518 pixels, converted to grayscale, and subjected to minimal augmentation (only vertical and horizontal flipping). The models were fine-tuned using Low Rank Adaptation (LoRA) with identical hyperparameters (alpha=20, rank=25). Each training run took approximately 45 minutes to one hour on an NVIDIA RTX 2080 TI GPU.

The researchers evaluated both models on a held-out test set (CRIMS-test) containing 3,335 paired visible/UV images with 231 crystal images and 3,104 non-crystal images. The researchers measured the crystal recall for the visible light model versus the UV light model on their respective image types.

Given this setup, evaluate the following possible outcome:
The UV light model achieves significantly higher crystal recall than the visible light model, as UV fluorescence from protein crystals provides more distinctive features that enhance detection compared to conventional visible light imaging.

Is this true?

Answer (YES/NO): NO